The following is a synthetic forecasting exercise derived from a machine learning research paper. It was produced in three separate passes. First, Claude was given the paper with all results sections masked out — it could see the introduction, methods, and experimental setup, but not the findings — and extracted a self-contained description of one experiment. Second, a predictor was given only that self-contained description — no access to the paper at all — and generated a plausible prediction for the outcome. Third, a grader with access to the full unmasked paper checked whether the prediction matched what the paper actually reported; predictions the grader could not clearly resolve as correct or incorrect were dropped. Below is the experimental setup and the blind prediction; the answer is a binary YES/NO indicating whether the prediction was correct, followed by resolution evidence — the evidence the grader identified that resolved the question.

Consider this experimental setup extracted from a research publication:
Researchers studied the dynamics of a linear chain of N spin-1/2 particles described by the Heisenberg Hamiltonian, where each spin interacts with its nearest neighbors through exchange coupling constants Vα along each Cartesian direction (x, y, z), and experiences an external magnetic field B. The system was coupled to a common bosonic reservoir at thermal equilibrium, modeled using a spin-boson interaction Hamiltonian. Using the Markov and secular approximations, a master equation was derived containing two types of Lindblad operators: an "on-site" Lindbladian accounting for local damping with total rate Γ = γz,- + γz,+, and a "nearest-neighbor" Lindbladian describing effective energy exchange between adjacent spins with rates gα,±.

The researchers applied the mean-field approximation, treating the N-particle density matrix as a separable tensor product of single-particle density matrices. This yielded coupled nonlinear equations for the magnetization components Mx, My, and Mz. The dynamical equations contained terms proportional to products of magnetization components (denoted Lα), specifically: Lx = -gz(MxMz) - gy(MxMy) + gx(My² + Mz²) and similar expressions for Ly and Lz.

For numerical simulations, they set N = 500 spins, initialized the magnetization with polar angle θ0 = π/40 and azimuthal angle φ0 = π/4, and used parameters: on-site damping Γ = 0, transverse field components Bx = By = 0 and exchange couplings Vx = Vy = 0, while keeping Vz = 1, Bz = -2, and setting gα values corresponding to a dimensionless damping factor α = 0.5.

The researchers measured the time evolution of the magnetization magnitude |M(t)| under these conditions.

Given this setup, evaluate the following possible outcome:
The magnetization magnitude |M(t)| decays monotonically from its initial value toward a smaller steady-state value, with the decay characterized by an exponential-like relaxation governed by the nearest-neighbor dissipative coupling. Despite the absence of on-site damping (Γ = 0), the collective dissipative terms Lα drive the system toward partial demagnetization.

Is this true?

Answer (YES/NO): NO